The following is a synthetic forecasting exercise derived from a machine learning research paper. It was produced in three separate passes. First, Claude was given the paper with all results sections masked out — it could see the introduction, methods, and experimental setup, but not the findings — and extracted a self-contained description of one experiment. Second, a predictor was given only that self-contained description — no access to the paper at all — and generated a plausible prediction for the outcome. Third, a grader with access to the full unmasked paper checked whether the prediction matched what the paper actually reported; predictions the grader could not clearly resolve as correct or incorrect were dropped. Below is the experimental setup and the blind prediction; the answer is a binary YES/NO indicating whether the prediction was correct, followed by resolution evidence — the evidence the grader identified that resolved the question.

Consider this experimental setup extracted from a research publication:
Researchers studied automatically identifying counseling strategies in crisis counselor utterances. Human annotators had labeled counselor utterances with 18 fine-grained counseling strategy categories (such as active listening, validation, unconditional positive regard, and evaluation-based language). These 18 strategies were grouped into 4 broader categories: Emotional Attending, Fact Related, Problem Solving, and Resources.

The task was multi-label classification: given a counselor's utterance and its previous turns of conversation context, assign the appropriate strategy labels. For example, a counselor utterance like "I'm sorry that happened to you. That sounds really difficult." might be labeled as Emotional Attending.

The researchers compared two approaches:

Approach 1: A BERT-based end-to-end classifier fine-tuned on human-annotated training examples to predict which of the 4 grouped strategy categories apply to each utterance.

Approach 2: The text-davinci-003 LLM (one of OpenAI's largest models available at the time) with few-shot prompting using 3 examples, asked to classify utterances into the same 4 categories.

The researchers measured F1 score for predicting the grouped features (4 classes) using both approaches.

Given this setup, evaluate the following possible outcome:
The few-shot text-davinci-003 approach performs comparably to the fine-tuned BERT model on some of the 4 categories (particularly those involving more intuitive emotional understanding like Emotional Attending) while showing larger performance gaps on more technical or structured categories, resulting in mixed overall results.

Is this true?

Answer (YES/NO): NO